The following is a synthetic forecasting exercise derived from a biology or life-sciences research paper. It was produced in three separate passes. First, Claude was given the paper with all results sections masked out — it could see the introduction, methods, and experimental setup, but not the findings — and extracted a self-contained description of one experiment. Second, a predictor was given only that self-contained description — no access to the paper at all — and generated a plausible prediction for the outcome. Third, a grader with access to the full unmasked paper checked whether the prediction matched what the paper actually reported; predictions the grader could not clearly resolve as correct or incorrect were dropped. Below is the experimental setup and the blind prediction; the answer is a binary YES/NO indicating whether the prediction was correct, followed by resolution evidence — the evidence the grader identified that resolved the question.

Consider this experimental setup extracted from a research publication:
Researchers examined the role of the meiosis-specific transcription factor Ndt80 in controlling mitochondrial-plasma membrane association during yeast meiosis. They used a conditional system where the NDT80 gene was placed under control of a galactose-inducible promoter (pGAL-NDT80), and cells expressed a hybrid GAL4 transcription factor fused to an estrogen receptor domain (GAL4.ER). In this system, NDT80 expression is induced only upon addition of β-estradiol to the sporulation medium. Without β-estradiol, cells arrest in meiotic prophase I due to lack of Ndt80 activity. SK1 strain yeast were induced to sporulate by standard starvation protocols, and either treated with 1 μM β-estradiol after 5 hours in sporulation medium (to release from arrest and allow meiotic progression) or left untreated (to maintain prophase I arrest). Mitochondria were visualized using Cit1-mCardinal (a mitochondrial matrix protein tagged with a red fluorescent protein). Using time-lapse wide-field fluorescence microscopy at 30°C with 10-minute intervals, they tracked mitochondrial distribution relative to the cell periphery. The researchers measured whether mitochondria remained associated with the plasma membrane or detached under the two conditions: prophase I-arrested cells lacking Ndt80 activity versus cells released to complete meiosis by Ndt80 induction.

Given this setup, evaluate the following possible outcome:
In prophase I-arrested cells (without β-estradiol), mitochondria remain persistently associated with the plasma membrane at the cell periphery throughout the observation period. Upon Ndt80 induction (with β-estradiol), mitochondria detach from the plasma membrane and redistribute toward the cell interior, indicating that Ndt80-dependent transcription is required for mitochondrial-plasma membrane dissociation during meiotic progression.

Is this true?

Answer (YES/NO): YES